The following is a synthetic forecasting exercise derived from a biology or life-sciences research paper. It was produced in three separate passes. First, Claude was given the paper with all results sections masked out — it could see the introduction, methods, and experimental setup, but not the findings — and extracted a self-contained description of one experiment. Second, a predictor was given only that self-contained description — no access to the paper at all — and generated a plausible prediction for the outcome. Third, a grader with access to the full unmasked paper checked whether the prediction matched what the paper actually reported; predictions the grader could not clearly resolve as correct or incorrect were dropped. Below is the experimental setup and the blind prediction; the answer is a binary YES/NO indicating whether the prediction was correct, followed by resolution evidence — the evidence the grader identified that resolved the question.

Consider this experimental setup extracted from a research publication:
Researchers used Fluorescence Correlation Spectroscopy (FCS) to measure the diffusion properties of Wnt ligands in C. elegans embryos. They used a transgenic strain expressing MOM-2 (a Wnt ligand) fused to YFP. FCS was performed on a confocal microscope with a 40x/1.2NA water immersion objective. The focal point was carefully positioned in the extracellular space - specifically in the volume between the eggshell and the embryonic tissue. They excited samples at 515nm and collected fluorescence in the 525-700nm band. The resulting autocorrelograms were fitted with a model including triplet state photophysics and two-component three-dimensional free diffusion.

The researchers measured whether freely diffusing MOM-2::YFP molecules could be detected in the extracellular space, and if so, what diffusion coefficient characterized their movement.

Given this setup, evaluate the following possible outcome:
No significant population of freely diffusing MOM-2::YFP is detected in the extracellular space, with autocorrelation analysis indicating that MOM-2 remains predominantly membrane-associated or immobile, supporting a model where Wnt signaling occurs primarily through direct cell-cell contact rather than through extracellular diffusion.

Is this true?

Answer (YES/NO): NO